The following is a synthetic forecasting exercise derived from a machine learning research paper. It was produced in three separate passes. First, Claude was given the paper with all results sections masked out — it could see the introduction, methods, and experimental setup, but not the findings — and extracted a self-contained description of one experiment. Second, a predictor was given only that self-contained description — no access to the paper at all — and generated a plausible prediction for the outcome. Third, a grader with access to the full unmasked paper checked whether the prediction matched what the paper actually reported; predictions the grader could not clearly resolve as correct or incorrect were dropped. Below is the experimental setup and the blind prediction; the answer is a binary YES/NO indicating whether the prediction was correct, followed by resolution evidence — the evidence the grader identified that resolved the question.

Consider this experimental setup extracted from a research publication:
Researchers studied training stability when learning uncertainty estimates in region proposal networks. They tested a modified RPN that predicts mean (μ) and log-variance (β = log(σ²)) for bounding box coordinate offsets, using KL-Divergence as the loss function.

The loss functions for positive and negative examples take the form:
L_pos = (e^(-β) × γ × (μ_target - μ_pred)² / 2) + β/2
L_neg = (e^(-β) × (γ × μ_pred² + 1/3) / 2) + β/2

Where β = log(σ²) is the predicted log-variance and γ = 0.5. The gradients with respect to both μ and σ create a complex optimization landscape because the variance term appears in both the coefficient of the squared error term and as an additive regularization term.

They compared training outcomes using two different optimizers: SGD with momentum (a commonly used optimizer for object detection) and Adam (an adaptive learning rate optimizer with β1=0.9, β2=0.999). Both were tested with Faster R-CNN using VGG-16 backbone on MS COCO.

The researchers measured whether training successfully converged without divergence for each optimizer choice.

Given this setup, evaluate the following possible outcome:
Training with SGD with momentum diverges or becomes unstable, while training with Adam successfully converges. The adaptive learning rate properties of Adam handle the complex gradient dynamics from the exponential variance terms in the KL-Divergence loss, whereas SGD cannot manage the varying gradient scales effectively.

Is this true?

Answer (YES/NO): YES